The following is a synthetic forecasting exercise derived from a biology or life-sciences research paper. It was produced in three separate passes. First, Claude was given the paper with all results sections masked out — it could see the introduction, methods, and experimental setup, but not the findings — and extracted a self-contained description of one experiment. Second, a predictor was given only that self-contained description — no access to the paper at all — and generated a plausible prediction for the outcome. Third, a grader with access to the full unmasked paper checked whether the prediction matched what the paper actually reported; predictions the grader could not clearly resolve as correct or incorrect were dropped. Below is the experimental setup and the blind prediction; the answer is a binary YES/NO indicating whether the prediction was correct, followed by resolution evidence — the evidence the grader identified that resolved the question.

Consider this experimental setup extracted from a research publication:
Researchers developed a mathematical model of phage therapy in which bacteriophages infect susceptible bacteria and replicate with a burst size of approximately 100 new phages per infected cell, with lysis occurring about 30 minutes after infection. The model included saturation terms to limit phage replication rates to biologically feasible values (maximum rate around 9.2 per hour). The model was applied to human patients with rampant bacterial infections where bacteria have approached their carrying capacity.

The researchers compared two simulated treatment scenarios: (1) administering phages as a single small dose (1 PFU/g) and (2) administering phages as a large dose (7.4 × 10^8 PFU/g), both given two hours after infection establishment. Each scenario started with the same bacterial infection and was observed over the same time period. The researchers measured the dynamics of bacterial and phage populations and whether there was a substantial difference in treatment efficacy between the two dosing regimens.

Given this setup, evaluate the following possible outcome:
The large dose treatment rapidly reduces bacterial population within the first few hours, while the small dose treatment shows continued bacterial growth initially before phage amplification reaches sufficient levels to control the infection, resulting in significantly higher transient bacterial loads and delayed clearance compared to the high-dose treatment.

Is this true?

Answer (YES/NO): NO